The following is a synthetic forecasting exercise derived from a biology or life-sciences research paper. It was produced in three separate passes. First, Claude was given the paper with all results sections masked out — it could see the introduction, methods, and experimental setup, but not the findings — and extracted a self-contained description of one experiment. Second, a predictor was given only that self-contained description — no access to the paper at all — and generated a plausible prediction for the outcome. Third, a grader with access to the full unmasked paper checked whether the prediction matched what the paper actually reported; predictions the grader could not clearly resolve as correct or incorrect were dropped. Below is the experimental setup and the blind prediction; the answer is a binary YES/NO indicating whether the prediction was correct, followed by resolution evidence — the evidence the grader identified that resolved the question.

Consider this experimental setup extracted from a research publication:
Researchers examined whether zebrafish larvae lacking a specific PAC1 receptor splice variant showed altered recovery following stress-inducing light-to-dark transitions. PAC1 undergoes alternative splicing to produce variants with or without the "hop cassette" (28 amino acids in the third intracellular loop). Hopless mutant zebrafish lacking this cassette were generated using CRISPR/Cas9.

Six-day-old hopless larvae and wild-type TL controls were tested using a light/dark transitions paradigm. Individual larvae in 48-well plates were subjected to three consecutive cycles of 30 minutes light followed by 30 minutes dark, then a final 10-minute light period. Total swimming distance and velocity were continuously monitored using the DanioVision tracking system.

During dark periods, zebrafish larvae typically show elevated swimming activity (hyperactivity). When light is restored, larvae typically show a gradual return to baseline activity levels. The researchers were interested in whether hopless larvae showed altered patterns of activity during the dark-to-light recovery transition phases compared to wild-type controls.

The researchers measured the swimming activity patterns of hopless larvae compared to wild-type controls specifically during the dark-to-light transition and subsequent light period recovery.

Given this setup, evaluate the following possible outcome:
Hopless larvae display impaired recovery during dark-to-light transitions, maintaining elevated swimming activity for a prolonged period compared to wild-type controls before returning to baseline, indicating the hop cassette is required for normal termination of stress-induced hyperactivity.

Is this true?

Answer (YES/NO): NO